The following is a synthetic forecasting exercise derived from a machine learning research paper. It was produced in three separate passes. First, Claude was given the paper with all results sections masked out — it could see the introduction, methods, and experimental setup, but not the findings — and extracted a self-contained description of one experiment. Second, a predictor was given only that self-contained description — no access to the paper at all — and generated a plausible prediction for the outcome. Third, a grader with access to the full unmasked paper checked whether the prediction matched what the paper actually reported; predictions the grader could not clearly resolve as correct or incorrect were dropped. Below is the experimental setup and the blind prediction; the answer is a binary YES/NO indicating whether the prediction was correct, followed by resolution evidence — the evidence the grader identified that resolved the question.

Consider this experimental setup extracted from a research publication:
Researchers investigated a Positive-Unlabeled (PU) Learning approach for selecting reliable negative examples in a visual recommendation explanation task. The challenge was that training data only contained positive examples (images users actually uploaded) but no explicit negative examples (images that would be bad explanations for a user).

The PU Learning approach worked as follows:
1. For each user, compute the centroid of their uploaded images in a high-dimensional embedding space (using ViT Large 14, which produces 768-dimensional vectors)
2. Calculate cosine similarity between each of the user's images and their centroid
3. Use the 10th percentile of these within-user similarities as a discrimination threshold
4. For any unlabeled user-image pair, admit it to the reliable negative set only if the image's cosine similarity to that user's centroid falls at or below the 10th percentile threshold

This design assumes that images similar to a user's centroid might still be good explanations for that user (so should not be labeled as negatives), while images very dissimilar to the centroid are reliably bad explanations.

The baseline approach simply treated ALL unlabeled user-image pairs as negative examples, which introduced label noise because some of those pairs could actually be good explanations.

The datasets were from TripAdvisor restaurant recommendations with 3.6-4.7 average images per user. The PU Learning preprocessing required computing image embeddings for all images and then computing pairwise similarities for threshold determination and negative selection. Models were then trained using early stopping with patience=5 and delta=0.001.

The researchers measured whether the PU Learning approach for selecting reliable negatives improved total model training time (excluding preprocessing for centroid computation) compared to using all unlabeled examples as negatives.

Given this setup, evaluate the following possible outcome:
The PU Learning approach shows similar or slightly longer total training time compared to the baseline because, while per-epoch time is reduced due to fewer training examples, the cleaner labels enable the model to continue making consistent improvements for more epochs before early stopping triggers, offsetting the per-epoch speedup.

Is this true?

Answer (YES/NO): NO